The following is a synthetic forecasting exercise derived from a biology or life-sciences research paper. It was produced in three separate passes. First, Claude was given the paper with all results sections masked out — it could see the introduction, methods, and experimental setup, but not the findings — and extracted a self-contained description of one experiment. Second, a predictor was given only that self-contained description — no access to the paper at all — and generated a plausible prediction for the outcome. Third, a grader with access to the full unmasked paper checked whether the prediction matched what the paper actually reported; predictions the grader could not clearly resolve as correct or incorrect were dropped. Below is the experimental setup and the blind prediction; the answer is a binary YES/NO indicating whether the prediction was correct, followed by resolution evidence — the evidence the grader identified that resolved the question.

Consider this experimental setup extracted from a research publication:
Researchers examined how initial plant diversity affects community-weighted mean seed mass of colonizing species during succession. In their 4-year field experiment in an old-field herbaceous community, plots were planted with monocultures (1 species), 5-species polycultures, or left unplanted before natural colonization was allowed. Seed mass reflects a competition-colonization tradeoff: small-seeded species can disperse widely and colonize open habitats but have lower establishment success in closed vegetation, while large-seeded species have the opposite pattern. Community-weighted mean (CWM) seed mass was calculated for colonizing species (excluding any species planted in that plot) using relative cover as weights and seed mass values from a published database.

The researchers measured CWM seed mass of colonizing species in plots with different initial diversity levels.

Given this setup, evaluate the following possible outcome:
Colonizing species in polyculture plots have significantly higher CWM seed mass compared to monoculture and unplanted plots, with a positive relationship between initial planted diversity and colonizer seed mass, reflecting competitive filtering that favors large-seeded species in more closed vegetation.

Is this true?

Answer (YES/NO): NO